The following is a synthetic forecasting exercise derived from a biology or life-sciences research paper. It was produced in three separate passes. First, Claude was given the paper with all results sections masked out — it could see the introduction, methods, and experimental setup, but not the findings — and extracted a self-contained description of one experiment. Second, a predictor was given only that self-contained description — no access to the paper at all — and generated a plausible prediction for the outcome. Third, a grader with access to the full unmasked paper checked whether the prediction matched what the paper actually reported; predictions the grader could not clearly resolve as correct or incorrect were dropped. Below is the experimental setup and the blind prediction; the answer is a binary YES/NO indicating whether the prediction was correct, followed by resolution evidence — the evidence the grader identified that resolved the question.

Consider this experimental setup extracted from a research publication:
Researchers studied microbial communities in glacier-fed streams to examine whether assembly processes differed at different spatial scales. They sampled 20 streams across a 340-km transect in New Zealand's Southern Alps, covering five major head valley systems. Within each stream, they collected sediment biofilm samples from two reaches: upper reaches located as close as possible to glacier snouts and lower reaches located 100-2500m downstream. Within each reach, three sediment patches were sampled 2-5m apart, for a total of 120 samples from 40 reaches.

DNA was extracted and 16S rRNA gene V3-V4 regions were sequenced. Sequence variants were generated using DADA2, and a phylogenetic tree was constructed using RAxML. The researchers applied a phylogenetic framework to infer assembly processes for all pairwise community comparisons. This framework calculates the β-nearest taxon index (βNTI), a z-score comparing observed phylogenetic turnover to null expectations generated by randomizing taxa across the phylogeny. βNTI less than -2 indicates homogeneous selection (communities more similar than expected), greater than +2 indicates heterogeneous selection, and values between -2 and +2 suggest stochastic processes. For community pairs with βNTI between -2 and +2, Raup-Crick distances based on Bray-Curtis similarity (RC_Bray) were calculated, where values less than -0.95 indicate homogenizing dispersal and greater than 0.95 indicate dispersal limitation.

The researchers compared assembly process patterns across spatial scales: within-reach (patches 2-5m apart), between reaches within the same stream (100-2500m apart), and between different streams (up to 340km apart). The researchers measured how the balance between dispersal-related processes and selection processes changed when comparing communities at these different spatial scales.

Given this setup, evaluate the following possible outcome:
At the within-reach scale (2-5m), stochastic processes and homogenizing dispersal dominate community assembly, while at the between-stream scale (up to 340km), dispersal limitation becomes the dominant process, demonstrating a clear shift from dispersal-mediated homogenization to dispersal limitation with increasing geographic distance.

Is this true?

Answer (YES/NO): NO